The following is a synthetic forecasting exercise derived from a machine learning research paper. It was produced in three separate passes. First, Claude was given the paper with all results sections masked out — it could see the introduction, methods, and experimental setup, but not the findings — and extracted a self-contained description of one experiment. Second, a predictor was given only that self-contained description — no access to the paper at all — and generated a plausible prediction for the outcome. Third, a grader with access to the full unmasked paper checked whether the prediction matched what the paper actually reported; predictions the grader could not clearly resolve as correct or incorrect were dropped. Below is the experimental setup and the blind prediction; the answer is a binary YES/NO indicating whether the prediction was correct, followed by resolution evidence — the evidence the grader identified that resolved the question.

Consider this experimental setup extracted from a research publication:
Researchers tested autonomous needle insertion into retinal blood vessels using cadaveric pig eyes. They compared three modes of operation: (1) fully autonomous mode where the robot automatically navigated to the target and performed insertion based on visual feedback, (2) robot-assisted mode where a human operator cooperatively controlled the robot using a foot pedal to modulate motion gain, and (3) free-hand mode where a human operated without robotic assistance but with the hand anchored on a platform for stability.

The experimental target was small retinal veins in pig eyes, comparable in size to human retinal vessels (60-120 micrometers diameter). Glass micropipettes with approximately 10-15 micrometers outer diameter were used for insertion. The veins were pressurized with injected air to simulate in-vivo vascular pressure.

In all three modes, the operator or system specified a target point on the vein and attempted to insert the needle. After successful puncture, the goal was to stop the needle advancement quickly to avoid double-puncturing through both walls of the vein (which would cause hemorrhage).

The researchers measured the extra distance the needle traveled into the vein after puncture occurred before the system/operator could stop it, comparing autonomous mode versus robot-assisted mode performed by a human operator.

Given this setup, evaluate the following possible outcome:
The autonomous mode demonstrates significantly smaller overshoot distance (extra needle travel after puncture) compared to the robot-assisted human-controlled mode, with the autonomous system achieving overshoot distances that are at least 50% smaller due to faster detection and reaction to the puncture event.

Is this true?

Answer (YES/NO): NO